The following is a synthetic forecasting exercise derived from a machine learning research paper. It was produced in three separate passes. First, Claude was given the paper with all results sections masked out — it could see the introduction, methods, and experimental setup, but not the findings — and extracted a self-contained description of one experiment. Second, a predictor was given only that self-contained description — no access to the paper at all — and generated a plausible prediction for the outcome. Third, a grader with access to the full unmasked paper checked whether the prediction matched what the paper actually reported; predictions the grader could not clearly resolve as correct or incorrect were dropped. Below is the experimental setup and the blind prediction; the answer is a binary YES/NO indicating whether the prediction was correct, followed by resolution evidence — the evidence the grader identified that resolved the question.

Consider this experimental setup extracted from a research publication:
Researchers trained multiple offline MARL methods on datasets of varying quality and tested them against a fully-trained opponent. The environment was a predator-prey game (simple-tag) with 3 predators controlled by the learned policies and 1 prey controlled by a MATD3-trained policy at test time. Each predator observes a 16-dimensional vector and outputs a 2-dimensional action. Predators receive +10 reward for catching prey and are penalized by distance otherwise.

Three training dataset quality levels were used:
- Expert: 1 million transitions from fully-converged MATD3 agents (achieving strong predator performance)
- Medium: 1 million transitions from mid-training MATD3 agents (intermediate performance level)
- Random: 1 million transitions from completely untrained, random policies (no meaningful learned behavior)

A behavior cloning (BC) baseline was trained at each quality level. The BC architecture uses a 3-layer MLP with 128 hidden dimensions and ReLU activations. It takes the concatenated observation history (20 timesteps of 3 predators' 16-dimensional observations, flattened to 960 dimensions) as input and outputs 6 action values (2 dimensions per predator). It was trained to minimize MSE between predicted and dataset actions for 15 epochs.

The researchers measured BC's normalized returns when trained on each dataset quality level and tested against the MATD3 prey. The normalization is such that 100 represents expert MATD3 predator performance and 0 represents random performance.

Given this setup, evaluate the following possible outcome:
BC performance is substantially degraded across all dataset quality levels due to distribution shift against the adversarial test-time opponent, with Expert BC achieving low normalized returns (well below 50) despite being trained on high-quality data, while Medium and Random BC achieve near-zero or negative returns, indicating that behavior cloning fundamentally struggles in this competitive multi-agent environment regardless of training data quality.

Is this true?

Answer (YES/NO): NO